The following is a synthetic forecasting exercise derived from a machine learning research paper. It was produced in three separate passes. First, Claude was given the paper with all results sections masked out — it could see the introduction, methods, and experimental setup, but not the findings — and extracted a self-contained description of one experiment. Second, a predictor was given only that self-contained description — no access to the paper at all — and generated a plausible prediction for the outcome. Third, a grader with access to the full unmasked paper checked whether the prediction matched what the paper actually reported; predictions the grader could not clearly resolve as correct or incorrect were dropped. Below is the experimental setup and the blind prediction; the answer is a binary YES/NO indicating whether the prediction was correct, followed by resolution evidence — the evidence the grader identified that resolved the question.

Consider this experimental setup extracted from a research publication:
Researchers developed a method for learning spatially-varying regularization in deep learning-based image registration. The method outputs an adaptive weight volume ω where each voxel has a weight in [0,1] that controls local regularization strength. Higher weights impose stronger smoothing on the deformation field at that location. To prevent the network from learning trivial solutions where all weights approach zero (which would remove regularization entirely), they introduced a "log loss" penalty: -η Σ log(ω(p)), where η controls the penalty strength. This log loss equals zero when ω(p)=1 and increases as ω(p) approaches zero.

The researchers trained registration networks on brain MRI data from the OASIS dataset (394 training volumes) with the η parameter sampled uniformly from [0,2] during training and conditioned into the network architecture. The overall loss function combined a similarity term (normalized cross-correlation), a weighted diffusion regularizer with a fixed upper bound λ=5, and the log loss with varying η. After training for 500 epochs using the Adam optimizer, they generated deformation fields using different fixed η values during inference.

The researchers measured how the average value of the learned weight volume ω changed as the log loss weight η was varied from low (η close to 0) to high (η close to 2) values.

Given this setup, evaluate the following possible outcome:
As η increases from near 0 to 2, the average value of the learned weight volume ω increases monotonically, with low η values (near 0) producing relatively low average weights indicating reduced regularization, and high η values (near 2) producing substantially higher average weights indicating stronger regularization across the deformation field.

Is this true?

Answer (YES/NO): YES